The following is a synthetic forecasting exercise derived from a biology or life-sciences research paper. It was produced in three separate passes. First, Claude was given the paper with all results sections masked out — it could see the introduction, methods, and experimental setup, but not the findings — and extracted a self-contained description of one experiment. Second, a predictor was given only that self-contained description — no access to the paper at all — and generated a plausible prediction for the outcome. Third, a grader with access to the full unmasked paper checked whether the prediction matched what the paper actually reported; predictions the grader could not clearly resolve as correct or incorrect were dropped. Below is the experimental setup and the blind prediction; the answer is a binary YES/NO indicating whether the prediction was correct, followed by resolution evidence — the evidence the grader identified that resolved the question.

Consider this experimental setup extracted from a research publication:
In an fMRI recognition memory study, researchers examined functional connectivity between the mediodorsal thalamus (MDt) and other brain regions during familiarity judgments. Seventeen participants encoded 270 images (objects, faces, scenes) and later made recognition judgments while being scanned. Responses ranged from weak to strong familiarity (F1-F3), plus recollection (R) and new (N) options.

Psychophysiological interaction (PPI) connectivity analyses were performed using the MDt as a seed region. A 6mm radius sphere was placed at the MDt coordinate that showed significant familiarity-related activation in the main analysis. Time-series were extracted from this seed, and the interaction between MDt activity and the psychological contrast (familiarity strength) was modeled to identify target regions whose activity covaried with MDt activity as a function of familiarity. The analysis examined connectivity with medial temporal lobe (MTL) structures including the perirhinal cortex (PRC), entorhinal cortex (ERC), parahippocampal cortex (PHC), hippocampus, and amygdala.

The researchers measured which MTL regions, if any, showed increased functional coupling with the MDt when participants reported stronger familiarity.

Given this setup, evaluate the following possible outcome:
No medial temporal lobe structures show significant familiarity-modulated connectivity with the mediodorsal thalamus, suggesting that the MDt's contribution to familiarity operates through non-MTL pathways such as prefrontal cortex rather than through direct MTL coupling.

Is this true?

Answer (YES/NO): NO